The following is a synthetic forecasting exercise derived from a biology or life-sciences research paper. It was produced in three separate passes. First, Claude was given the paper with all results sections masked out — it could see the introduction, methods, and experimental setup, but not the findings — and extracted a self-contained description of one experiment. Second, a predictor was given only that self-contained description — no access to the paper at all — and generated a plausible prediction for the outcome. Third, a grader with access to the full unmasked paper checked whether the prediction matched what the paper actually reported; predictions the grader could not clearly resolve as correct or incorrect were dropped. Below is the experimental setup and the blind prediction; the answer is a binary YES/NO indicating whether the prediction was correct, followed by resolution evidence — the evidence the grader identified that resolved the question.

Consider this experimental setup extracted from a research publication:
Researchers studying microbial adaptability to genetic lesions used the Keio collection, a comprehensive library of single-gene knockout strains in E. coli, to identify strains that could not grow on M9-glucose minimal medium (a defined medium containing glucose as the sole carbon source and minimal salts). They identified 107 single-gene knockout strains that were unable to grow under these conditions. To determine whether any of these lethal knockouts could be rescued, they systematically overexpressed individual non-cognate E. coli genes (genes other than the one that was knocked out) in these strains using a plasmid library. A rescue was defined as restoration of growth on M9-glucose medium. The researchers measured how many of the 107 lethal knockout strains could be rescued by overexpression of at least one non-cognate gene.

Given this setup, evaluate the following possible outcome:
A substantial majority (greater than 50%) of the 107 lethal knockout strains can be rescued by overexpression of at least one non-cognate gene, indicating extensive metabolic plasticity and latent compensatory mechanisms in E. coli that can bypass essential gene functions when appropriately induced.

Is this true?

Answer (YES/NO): NO